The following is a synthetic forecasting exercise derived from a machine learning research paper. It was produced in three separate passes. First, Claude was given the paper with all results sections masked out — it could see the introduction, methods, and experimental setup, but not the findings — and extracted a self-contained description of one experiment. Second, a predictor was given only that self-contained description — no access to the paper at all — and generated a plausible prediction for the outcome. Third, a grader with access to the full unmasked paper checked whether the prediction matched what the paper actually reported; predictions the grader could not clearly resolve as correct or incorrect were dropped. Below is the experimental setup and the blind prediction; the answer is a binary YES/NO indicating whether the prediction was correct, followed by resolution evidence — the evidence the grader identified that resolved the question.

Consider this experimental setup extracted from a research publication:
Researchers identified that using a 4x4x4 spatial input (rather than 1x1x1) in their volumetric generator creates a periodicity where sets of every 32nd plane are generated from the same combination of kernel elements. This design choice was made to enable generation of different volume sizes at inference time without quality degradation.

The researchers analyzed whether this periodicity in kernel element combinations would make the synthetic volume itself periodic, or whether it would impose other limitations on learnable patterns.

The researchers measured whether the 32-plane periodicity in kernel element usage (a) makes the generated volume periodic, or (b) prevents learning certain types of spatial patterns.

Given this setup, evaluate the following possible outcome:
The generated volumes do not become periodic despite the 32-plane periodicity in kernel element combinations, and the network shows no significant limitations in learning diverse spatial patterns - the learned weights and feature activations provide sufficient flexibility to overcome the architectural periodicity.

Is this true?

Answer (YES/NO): NO